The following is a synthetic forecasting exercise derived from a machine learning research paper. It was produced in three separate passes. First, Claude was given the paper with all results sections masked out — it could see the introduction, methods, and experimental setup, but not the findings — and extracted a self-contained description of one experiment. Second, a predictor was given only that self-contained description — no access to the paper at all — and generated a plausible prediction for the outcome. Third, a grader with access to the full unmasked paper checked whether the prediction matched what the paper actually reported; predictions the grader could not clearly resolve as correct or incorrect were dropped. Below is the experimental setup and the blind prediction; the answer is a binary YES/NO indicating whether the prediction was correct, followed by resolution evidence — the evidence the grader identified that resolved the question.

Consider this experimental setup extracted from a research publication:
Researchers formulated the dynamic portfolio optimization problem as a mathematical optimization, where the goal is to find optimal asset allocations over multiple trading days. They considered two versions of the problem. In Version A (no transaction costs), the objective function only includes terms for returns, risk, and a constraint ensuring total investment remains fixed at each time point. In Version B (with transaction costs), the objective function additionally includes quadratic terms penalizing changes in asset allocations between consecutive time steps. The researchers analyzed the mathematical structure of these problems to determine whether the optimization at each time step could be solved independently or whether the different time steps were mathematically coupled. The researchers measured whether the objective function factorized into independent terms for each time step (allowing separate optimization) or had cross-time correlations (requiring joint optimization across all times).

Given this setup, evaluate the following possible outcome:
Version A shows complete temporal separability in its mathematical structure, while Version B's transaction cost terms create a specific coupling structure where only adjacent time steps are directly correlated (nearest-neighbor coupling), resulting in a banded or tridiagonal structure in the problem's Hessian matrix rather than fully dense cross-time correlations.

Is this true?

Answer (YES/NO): NO